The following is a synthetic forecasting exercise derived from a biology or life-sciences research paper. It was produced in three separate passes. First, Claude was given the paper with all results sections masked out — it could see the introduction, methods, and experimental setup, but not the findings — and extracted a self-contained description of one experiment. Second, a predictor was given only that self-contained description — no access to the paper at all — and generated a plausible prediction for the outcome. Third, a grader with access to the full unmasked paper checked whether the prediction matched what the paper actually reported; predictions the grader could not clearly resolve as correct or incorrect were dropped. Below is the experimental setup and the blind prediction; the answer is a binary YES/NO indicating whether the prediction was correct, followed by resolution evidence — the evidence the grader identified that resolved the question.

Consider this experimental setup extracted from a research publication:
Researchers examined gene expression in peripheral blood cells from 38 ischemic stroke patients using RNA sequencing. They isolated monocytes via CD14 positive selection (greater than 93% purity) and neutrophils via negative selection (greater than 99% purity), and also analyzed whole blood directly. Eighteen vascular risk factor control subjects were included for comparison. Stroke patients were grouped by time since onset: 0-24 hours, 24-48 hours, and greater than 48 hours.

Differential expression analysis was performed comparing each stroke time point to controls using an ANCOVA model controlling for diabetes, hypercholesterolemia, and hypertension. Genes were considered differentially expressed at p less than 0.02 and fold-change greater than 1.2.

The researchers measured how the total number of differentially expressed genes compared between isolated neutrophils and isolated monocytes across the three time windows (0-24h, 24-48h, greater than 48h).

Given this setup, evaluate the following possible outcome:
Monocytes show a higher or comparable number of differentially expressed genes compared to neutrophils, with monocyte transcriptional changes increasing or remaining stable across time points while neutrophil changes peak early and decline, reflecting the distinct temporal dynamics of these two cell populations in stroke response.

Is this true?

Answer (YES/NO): NO